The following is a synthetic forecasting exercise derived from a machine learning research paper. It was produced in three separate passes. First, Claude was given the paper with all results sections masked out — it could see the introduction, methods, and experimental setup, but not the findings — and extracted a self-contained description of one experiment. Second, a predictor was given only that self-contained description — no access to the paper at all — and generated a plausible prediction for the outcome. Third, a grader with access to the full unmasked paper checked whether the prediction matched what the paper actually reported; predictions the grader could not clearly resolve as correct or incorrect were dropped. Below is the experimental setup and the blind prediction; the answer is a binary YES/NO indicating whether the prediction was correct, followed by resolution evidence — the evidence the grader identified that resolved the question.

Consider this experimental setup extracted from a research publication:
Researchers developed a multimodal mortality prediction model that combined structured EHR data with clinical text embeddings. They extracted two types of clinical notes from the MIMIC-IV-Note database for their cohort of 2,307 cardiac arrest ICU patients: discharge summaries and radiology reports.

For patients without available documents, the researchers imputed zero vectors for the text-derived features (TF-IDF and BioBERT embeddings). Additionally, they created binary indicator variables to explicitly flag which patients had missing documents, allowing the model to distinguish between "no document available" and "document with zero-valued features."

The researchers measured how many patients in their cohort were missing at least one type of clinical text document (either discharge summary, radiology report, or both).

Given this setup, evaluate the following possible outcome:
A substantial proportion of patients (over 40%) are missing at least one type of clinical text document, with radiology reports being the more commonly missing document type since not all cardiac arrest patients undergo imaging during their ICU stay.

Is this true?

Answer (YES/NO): NO